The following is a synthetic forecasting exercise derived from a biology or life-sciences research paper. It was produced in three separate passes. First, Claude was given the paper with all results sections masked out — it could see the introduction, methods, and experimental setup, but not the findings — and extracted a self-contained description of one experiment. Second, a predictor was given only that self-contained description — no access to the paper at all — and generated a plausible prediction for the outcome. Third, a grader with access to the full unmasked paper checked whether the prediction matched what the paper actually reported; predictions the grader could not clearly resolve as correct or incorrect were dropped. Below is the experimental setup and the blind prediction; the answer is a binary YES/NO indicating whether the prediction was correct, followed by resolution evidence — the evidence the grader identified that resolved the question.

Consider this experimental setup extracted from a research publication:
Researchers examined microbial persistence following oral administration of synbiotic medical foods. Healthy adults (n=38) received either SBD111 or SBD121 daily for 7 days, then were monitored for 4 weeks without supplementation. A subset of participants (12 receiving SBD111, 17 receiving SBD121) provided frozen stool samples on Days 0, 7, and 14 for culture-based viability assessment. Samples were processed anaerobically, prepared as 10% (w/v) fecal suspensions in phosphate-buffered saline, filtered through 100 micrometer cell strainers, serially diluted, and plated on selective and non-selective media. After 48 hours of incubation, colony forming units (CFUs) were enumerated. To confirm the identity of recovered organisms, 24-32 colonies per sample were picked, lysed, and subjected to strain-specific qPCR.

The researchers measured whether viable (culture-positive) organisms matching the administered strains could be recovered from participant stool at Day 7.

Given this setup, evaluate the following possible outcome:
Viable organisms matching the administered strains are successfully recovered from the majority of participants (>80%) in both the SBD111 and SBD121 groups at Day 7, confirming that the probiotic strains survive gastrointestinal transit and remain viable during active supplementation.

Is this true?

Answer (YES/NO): NO